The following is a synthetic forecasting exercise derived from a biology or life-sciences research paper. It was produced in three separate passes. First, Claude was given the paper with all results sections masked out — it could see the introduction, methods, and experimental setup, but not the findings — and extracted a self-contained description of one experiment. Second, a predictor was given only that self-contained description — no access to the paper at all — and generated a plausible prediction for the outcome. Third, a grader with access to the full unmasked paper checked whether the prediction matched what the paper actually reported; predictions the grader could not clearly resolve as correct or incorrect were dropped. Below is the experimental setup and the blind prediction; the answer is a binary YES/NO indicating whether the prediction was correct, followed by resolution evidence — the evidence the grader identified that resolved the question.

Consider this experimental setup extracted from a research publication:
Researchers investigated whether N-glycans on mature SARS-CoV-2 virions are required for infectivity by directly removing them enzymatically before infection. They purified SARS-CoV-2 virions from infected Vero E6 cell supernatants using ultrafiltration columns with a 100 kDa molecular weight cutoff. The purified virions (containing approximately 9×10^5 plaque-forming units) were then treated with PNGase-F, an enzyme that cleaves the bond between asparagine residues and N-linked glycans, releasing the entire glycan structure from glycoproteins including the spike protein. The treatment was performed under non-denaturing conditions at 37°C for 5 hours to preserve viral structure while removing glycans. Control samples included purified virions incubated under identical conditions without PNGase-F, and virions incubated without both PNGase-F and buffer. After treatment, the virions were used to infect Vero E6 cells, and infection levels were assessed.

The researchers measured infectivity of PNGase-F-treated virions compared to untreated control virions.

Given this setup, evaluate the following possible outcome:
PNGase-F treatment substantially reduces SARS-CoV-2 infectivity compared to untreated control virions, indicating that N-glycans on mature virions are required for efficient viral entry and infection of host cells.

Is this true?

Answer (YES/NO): YES